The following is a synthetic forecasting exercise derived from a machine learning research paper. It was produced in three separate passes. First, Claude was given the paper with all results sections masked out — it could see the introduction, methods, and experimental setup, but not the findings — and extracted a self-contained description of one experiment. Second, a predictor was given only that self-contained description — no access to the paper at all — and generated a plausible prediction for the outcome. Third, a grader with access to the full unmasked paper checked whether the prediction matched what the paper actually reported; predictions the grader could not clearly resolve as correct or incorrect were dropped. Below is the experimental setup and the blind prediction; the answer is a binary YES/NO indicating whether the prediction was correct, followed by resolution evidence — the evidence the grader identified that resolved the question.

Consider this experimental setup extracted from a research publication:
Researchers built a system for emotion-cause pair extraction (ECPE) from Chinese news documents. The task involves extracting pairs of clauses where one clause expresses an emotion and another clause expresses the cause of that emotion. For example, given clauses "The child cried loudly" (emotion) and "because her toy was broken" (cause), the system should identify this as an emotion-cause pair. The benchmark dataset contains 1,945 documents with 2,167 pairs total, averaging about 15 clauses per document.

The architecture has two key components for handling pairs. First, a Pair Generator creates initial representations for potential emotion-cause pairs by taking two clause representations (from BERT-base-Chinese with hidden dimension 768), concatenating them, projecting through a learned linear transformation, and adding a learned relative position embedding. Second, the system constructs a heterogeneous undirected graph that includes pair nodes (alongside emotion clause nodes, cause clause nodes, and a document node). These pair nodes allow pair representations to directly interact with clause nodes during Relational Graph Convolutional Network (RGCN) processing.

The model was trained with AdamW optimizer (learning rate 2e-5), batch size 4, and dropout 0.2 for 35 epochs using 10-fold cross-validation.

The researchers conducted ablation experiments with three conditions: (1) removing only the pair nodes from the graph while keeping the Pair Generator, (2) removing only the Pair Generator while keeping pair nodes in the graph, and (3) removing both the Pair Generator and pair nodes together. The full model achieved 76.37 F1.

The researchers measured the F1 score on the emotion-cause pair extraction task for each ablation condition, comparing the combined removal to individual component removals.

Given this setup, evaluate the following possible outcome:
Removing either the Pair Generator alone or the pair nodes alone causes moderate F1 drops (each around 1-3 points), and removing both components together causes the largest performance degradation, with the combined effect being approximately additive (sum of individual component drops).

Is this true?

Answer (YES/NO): NO